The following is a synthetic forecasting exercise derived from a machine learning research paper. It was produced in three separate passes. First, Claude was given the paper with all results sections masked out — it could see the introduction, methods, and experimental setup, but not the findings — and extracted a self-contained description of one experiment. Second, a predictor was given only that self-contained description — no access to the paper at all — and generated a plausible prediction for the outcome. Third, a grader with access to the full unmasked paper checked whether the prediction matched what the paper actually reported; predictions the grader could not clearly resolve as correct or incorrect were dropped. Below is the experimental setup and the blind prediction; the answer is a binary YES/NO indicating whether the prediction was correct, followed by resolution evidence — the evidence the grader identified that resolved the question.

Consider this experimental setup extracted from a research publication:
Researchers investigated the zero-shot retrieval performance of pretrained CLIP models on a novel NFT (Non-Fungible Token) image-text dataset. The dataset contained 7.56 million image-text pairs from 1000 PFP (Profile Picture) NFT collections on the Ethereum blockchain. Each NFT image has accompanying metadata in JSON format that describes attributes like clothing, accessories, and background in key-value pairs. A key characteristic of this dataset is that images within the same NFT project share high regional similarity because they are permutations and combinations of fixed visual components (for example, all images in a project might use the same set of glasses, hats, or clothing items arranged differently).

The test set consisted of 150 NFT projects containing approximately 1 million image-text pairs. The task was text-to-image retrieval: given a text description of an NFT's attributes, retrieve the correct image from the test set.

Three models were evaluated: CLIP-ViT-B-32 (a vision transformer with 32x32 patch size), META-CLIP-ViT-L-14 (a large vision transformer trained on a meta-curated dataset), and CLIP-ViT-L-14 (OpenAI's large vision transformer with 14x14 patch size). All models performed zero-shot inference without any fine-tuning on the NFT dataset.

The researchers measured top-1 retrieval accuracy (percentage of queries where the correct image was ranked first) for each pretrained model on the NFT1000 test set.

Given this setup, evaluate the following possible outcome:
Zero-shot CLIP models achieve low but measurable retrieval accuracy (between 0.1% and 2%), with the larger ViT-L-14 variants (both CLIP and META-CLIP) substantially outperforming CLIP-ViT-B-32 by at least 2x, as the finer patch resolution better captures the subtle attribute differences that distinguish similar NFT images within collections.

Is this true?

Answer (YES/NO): NO